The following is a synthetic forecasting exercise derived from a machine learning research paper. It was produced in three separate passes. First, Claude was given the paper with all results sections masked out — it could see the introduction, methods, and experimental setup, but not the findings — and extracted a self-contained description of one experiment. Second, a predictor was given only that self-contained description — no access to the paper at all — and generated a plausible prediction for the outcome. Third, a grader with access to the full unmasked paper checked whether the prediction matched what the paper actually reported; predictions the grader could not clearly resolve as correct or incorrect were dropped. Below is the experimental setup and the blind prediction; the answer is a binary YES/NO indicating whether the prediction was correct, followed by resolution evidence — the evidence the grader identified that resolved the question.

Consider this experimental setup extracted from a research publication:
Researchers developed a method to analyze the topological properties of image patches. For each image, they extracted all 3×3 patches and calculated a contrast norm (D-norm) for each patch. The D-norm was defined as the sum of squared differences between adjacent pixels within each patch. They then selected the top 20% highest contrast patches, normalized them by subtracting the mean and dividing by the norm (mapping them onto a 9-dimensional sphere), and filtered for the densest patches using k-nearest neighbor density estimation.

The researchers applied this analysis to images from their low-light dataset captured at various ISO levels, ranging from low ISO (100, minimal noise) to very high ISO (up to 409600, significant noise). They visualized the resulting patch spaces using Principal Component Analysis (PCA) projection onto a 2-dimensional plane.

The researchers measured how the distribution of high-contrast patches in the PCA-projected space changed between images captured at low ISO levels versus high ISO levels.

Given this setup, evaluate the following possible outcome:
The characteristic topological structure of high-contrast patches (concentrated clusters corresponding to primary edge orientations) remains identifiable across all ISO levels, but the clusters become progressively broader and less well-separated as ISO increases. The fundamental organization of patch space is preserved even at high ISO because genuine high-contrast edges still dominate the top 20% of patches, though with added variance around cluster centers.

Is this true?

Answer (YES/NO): NO